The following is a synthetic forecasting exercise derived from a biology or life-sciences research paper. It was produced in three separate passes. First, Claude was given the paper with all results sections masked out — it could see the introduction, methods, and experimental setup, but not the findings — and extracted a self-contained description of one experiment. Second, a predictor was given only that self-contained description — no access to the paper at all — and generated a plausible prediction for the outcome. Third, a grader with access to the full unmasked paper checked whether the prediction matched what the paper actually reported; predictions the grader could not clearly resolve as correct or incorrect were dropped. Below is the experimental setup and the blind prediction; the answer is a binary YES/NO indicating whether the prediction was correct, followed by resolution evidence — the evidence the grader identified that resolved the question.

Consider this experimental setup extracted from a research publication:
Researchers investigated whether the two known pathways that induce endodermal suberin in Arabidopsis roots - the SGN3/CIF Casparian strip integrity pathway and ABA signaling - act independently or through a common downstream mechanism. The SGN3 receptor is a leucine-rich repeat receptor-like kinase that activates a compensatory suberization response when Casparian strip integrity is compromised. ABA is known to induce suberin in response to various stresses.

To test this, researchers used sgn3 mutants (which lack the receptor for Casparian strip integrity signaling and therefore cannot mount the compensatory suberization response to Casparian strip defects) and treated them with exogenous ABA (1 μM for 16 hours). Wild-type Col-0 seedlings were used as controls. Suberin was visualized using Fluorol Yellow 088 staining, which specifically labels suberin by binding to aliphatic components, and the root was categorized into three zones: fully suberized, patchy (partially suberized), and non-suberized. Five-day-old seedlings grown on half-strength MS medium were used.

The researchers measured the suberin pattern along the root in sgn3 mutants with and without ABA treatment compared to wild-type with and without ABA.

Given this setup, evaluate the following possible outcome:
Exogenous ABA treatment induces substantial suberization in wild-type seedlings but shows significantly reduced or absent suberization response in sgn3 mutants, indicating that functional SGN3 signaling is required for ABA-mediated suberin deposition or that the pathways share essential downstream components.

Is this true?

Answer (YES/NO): NO